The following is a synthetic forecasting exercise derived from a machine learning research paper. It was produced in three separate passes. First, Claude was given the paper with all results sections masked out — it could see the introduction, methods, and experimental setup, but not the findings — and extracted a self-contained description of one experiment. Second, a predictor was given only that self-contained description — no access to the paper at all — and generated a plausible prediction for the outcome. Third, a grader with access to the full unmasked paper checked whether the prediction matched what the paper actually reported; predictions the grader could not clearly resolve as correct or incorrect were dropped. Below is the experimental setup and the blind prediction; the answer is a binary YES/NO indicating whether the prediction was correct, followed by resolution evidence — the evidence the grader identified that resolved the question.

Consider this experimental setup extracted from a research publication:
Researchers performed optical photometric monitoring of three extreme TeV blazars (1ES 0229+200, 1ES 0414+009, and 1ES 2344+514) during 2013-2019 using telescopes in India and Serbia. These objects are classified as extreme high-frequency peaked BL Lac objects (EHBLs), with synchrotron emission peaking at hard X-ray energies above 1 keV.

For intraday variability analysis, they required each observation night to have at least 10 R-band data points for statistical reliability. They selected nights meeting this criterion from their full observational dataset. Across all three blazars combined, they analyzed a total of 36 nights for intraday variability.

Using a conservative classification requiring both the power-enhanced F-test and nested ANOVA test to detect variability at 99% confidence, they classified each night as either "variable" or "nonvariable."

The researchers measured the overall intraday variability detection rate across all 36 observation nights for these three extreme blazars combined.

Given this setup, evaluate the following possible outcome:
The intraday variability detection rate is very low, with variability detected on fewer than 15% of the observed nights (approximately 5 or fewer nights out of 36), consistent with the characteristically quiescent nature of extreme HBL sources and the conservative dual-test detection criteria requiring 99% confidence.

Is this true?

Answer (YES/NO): YES